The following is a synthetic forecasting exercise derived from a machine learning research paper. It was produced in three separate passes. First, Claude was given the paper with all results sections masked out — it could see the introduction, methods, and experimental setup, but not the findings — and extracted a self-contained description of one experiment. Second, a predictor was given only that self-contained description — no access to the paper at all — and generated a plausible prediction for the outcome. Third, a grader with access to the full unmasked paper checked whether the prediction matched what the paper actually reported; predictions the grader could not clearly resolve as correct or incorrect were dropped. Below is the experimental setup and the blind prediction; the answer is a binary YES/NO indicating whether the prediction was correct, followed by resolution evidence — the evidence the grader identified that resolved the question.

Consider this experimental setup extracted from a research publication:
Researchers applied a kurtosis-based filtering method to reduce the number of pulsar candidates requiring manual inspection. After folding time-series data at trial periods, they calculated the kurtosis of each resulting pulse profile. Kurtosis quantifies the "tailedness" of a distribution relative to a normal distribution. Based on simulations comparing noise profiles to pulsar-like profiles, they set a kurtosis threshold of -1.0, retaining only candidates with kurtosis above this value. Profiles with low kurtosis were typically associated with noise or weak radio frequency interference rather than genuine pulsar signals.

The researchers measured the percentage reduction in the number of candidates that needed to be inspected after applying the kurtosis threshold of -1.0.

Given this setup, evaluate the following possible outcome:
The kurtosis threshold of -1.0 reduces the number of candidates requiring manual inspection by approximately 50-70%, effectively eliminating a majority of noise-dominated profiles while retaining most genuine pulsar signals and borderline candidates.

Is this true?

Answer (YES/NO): NO